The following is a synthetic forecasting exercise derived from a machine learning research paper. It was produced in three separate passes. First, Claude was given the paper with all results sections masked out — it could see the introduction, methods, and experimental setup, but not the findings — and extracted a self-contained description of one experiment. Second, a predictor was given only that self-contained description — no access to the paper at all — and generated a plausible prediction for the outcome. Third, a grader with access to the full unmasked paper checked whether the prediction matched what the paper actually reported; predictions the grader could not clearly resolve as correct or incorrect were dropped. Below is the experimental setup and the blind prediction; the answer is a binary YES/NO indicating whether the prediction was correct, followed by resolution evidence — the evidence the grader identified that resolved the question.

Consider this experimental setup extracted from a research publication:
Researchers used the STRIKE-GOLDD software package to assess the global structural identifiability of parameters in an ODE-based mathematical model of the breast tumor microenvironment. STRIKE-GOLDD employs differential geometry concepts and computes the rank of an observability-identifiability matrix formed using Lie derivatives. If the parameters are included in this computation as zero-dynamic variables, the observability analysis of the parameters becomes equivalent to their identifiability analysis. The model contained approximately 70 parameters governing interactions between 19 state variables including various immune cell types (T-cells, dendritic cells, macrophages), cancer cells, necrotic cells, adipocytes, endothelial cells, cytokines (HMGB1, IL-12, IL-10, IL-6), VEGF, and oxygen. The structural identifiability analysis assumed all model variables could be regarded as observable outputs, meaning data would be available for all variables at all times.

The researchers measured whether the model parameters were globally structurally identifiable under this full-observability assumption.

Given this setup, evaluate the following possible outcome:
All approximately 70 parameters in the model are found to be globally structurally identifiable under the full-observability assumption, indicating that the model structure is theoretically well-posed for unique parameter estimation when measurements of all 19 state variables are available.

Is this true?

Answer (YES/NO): YES